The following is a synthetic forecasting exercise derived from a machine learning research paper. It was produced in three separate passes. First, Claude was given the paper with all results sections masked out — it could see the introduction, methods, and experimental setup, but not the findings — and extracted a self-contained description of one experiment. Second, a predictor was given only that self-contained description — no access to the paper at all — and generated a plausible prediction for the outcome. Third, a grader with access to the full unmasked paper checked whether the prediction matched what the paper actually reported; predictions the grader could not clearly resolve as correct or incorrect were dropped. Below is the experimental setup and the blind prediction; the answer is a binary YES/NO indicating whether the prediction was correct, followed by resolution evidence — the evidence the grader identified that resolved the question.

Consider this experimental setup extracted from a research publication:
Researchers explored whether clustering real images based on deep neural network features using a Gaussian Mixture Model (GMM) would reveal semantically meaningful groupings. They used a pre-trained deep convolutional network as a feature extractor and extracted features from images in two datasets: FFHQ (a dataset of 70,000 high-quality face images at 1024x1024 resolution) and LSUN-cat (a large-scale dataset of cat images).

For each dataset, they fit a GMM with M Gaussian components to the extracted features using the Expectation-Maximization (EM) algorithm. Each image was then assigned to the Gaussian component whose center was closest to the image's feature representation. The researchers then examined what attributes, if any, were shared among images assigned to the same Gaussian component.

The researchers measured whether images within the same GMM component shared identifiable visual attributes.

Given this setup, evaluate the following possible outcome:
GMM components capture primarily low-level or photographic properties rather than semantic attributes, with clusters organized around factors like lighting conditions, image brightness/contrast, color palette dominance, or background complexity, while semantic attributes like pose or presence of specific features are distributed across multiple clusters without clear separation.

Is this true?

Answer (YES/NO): NO